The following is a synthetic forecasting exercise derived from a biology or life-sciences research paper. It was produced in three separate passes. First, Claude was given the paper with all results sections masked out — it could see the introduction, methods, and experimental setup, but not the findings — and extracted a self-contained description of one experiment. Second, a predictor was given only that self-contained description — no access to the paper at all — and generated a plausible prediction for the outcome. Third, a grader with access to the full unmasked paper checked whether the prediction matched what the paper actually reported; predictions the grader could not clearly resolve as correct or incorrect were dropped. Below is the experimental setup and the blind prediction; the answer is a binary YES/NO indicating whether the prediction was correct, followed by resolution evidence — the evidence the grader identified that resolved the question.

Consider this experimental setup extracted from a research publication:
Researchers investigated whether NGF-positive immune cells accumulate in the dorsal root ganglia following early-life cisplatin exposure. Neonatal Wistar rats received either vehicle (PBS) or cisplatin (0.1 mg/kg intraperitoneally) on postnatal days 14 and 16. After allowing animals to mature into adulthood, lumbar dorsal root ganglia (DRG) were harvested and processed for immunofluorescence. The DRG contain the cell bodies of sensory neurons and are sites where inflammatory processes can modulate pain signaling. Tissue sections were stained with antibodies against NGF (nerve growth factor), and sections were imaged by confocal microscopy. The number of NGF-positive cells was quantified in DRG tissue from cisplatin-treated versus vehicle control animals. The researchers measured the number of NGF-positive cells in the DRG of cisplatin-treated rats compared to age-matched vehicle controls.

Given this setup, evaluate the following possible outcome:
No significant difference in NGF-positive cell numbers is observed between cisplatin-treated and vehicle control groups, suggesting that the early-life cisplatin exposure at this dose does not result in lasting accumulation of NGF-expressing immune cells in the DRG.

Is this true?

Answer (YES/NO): NO